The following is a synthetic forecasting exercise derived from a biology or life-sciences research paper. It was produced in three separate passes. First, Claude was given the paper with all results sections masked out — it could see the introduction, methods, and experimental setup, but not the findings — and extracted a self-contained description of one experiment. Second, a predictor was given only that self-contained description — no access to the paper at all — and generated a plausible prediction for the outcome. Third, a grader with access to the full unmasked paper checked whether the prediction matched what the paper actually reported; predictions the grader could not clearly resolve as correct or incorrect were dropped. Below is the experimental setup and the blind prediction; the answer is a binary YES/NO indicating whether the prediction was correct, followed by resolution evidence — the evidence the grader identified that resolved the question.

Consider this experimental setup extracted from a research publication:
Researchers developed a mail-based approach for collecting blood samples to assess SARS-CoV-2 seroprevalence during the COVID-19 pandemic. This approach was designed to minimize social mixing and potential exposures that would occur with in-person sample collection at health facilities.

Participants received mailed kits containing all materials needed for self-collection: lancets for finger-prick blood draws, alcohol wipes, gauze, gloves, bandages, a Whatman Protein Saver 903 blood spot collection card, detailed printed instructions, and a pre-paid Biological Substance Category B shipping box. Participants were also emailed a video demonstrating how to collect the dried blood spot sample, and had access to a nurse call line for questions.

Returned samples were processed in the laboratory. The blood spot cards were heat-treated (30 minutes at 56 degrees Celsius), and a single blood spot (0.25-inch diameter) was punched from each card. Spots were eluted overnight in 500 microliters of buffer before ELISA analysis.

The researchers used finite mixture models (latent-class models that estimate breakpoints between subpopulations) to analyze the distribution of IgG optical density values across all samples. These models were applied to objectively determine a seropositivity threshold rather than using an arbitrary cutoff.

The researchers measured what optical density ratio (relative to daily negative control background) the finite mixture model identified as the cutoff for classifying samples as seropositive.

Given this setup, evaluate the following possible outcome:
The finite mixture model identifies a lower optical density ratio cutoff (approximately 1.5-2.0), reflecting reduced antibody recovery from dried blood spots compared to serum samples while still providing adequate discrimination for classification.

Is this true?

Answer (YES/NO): NO